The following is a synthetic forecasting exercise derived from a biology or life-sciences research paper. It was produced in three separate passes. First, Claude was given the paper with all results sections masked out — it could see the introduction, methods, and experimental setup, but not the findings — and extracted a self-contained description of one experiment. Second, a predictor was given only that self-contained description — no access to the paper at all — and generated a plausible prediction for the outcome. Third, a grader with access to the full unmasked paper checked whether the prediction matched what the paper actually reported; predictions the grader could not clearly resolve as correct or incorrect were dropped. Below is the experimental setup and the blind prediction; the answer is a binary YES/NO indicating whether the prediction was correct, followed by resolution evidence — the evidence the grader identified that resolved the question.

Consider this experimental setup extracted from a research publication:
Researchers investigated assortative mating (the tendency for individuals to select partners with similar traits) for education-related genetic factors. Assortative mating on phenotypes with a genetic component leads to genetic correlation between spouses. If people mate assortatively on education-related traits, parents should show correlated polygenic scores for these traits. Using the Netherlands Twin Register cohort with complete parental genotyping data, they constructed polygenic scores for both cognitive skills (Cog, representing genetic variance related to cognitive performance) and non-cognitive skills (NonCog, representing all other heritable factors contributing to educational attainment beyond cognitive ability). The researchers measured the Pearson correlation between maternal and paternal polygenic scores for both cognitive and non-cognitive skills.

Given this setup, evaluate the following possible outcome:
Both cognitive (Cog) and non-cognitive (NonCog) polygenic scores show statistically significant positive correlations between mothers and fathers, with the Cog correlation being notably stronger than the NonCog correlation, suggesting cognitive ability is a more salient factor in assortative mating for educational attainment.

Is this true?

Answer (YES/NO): NO